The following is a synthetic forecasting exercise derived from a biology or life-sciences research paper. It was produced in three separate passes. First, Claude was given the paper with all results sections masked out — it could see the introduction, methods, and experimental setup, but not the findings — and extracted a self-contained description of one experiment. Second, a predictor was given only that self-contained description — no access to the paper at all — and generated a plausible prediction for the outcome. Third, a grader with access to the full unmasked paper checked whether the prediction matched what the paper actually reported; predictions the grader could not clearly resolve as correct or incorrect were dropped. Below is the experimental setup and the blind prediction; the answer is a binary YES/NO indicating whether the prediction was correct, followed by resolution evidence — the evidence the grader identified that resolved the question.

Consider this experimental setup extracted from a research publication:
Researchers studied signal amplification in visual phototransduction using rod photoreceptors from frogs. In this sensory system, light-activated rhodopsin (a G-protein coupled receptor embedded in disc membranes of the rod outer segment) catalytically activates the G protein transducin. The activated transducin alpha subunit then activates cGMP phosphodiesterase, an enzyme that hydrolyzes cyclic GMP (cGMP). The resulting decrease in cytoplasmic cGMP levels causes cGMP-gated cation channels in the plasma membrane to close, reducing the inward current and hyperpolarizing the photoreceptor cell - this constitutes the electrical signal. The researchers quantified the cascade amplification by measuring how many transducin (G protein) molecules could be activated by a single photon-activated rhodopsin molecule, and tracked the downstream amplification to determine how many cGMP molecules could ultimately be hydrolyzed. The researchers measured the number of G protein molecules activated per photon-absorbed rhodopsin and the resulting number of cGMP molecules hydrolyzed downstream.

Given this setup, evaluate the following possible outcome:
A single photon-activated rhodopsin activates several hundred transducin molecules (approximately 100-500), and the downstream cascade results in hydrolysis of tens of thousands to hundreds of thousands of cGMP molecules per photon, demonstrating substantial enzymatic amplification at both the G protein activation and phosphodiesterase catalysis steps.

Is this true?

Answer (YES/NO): NO